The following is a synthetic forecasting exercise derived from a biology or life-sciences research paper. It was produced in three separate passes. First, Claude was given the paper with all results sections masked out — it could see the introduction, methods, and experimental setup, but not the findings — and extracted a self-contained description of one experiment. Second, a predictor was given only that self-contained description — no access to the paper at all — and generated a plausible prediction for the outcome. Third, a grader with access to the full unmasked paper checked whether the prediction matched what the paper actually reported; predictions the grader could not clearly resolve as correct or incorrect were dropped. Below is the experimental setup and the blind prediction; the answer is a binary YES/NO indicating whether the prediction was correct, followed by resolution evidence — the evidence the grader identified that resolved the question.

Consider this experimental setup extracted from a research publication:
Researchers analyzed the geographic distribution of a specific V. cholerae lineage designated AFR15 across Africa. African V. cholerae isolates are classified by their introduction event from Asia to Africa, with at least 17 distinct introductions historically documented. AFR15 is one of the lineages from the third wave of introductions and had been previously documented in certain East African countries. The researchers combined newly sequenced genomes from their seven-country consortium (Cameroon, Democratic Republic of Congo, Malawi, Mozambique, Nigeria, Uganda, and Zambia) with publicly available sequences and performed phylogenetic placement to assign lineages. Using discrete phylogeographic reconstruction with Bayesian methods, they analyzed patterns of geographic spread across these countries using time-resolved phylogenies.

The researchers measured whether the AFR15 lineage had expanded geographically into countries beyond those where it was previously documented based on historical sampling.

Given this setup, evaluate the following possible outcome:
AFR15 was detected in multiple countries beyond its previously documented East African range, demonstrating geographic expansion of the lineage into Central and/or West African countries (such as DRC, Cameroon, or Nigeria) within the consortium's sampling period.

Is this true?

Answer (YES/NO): YES